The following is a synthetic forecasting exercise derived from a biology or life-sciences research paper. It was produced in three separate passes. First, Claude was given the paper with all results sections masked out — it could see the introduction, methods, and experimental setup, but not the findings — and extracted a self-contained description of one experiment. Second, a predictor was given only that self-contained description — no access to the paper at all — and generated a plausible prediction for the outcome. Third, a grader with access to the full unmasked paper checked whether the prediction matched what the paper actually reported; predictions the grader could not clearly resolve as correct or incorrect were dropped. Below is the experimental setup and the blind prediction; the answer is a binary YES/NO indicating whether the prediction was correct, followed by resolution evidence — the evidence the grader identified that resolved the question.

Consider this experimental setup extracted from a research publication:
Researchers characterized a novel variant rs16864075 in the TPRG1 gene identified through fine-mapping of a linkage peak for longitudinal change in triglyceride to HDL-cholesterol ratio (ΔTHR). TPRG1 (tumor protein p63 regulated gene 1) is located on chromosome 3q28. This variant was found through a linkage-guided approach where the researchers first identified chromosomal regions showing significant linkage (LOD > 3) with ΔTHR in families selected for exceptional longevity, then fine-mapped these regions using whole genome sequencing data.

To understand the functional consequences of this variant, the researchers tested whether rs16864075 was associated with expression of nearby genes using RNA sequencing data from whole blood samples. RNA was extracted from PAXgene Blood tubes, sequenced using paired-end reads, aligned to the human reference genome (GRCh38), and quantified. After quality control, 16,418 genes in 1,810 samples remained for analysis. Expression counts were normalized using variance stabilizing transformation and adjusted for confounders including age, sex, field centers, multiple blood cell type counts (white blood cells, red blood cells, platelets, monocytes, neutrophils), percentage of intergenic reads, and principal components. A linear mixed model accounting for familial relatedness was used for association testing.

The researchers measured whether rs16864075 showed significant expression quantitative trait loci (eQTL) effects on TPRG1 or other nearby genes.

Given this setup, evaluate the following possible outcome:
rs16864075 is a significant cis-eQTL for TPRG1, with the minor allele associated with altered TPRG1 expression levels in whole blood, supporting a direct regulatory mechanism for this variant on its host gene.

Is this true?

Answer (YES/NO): NO